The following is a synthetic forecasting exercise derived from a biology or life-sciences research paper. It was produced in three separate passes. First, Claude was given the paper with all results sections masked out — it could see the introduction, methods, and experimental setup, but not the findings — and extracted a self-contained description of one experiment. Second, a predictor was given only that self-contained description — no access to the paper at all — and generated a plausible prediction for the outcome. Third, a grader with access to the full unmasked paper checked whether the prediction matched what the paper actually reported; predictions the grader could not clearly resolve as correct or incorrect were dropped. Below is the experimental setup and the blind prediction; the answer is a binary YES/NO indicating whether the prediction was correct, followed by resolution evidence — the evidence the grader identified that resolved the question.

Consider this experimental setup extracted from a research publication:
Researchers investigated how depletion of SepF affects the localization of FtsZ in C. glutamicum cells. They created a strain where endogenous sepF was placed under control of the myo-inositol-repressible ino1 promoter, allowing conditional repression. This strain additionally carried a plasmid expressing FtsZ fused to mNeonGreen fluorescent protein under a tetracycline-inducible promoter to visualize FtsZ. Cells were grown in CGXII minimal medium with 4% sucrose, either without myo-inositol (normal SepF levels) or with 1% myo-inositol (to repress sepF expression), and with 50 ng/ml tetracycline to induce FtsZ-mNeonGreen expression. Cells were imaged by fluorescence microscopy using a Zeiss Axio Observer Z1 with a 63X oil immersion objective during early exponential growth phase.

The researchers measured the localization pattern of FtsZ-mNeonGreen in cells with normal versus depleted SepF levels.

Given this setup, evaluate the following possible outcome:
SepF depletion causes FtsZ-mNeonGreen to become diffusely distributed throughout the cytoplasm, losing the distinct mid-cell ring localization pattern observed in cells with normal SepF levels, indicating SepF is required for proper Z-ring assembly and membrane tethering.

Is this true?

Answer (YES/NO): NO